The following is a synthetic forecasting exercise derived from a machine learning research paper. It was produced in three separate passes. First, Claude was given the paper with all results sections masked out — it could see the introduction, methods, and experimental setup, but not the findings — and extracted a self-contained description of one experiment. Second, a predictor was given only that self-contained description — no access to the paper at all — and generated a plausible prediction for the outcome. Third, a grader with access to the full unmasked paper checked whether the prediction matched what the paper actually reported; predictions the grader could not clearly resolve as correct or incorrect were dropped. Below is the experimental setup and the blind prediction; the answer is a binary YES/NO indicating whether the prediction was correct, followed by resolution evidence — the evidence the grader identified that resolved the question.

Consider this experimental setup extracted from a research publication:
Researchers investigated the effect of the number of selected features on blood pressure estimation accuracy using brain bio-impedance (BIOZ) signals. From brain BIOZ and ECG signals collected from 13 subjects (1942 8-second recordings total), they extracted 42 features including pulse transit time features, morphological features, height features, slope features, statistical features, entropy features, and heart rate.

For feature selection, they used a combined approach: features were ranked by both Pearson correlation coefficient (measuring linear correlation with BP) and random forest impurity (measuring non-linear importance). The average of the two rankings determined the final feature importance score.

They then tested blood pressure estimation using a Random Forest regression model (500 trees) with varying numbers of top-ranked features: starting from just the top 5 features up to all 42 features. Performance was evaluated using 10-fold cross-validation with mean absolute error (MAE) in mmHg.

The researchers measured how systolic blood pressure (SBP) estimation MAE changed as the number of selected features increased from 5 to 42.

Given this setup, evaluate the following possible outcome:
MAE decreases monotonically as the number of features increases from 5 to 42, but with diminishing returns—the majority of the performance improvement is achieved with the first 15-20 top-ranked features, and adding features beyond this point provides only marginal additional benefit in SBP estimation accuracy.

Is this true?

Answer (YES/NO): NO